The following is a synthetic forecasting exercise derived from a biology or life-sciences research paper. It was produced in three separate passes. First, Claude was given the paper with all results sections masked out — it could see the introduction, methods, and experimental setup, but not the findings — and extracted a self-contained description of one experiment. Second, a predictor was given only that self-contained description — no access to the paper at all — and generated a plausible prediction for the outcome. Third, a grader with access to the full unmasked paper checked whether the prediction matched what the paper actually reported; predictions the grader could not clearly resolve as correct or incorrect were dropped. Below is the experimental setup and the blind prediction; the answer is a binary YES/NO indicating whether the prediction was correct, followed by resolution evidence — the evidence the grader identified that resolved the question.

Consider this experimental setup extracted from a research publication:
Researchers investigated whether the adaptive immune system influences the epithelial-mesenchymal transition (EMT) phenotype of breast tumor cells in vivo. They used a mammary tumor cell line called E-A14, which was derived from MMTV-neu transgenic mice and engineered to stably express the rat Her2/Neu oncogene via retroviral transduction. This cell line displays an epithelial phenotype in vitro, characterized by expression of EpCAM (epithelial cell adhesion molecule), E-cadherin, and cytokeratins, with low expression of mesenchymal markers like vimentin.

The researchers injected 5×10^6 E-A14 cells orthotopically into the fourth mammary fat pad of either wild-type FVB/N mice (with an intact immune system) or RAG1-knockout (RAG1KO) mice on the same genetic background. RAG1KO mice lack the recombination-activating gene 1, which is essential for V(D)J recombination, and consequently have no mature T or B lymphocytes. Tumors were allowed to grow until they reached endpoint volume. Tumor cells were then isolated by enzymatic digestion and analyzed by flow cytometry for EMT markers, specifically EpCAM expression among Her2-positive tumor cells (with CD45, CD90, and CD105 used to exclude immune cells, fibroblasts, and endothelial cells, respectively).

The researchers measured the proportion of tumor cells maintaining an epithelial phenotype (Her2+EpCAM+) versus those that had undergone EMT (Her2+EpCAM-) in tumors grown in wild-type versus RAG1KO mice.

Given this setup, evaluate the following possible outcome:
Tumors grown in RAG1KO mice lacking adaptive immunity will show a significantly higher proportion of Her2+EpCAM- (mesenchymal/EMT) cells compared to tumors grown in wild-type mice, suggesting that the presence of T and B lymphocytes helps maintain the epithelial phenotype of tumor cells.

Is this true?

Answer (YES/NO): NO